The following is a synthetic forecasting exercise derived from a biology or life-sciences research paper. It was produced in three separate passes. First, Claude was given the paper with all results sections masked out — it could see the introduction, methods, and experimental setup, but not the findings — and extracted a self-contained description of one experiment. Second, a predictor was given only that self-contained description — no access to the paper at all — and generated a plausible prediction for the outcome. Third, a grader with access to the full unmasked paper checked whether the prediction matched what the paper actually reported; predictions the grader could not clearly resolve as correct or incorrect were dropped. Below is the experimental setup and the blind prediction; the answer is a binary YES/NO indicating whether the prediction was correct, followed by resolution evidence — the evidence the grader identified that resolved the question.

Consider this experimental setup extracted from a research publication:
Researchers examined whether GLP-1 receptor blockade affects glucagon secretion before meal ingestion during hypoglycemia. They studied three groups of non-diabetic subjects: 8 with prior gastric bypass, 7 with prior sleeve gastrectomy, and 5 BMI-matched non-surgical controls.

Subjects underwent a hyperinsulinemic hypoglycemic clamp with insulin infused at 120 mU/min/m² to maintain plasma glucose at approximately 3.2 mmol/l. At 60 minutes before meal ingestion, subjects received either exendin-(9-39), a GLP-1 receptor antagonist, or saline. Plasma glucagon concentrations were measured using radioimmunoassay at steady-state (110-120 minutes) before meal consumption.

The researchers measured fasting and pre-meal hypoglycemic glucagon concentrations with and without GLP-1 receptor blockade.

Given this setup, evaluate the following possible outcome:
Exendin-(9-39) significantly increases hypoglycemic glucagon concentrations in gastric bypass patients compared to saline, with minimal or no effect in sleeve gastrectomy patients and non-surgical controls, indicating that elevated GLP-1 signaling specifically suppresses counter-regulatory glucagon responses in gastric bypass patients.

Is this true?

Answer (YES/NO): NO